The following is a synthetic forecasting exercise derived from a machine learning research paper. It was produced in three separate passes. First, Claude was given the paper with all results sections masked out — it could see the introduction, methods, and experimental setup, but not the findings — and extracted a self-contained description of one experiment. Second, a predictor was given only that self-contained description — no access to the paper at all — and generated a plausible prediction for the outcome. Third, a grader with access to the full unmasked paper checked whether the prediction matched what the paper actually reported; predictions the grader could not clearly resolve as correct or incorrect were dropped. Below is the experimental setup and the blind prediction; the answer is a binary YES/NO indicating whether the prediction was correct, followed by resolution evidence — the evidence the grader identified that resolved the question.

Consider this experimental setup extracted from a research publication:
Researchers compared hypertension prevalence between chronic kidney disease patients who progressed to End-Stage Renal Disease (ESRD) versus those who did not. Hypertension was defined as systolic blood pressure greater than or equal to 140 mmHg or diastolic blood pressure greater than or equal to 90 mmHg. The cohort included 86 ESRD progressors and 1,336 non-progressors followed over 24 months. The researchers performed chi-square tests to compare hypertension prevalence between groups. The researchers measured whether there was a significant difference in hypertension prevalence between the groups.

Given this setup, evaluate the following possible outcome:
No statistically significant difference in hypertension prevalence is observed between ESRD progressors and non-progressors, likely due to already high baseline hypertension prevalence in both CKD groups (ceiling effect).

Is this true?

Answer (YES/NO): YES